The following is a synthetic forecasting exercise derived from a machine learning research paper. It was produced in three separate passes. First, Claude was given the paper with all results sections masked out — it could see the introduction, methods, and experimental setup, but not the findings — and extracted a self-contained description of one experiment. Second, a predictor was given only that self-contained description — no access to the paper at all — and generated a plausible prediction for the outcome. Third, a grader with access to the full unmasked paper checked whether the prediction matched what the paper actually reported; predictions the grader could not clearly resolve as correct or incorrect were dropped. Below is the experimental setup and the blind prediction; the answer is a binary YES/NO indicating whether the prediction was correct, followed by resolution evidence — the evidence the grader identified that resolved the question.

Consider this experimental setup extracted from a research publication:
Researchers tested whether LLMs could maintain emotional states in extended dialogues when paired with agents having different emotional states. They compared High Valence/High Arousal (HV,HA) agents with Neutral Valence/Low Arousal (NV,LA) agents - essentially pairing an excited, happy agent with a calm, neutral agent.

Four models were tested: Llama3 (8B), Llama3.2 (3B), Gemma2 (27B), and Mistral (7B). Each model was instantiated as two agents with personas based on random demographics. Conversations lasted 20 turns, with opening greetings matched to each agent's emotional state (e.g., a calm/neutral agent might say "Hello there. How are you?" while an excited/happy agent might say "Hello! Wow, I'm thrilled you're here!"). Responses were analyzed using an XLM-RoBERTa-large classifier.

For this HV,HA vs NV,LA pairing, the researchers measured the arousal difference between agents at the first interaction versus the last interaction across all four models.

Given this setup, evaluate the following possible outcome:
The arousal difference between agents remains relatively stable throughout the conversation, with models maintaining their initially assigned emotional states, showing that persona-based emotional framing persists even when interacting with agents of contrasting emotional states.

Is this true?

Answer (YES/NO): NO